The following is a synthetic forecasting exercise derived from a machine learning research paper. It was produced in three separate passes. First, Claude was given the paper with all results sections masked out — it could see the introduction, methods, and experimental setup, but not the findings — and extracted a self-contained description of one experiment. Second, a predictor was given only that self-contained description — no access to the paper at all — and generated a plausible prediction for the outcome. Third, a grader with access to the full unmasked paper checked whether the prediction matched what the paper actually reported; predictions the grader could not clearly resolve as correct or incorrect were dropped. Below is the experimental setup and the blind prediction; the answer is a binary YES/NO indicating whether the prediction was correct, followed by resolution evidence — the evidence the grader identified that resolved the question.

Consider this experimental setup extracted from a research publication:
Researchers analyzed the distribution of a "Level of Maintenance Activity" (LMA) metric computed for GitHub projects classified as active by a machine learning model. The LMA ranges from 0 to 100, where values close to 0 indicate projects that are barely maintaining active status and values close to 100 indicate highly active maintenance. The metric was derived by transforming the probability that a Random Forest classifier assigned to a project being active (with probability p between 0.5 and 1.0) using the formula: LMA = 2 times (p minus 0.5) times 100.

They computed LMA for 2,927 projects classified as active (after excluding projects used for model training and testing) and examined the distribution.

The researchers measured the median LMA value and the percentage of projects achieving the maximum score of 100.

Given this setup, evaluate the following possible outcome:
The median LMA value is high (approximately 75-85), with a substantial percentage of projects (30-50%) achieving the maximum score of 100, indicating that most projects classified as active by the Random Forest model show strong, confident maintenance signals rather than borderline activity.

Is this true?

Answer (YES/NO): NO